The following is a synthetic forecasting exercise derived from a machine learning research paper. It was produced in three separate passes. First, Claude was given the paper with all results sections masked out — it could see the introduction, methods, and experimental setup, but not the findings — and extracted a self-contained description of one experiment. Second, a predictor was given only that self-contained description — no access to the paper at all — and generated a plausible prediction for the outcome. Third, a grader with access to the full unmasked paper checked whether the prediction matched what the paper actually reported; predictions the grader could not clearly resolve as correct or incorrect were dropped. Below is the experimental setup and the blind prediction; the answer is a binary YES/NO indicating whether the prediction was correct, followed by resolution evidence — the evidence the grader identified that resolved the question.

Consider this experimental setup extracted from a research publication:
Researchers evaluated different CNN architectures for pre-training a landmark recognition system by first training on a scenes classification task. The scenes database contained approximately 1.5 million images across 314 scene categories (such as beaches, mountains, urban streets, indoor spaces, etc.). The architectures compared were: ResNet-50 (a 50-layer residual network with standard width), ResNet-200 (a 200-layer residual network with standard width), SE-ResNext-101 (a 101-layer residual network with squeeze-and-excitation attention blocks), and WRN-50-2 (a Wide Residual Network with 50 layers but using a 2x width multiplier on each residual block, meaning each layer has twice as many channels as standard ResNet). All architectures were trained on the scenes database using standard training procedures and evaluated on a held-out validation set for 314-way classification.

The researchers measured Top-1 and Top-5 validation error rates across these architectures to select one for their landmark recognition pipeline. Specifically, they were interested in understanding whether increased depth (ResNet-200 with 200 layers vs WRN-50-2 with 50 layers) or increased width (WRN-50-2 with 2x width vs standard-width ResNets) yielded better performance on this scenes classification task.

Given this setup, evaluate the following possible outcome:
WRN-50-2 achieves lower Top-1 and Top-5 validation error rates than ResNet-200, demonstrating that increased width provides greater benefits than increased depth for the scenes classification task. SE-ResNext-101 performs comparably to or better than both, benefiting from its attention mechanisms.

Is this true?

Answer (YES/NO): NO